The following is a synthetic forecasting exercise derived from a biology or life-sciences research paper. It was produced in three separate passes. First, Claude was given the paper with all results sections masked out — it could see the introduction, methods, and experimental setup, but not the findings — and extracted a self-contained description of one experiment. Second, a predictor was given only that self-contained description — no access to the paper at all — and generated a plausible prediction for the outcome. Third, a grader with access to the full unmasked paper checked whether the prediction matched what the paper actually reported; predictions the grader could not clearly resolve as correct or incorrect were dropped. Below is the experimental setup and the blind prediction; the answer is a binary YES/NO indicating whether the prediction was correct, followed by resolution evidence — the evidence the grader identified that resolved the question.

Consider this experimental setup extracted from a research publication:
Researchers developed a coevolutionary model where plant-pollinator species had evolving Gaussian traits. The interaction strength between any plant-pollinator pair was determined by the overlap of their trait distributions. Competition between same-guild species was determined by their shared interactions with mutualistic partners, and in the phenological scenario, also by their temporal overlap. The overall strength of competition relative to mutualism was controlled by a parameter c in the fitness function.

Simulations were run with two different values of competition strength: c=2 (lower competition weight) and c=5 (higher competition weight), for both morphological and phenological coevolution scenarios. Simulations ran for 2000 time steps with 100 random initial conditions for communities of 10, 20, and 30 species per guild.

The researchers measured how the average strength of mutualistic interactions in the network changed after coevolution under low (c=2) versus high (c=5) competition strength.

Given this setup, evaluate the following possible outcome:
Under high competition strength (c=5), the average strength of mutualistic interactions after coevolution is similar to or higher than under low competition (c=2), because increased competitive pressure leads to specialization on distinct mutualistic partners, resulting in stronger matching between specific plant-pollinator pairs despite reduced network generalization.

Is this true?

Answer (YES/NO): NO